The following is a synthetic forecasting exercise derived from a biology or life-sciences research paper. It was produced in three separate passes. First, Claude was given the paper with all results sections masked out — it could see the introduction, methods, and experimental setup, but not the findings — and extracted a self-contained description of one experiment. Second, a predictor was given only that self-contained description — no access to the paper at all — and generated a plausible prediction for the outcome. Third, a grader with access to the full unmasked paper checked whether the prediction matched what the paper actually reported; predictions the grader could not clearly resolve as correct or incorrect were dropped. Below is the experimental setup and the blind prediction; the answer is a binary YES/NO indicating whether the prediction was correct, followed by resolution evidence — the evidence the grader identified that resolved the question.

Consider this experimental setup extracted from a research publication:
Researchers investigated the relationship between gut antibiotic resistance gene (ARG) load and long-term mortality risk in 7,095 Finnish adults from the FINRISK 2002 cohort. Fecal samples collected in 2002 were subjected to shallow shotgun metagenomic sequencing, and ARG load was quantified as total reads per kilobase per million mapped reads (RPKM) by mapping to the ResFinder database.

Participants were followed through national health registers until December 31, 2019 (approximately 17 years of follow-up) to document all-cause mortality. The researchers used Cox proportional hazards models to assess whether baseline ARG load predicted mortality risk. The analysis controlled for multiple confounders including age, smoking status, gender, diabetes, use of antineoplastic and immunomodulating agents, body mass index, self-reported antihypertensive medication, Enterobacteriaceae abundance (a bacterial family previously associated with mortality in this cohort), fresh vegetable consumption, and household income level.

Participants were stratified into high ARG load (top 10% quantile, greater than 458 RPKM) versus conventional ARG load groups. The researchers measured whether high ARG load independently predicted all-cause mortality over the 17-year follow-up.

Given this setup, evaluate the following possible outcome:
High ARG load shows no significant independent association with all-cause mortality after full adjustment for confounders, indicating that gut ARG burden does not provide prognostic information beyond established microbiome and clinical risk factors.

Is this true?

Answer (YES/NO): NO